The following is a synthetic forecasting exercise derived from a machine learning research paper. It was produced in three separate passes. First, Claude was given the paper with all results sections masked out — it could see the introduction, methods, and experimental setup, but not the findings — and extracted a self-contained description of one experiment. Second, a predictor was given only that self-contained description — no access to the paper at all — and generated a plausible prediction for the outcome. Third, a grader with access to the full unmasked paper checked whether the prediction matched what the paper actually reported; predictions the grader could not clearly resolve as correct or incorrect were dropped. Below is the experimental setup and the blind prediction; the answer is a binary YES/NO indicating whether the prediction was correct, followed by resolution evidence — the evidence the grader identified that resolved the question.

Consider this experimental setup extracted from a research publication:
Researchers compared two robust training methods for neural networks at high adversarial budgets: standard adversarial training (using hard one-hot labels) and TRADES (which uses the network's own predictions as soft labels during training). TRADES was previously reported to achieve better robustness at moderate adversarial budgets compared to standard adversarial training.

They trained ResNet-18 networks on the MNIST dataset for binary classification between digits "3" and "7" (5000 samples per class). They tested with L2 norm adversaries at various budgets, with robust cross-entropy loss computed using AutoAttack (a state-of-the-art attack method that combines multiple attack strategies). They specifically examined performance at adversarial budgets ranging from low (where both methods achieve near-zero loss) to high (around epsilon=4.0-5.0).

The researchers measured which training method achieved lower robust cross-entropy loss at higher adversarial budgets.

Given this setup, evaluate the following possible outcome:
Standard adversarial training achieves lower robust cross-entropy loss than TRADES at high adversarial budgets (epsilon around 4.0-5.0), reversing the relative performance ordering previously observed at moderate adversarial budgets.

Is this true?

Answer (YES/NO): YES